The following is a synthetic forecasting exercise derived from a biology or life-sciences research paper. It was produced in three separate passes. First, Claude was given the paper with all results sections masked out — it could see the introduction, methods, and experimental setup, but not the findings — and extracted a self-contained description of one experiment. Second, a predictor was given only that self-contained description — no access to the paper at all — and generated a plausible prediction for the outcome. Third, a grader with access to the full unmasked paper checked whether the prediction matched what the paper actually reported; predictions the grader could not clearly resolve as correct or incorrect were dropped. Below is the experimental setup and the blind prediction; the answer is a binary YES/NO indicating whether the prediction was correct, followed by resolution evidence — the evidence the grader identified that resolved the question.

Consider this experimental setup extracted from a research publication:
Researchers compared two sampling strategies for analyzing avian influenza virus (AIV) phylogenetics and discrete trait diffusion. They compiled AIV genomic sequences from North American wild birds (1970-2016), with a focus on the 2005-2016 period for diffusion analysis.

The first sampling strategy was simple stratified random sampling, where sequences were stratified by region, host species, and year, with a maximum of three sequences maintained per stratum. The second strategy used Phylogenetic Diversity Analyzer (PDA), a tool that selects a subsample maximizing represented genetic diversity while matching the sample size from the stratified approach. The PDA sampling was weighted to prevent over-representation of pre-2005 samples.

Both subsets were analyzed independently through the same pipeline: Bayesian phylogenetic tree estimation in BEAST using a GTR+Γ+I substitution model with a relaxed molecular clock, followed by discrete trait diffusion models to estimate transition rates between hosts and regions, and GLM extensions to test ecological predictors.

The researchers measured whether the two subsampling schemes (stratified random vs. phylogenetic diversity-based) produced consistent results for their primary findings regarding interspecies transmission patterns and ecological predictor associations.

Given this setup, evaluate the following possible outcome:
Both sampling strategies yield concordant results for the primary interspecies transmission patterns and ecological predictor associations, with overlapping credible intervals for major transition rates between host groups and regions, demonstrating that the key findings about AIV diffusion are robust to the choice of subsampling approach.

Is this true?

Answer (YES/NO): NO